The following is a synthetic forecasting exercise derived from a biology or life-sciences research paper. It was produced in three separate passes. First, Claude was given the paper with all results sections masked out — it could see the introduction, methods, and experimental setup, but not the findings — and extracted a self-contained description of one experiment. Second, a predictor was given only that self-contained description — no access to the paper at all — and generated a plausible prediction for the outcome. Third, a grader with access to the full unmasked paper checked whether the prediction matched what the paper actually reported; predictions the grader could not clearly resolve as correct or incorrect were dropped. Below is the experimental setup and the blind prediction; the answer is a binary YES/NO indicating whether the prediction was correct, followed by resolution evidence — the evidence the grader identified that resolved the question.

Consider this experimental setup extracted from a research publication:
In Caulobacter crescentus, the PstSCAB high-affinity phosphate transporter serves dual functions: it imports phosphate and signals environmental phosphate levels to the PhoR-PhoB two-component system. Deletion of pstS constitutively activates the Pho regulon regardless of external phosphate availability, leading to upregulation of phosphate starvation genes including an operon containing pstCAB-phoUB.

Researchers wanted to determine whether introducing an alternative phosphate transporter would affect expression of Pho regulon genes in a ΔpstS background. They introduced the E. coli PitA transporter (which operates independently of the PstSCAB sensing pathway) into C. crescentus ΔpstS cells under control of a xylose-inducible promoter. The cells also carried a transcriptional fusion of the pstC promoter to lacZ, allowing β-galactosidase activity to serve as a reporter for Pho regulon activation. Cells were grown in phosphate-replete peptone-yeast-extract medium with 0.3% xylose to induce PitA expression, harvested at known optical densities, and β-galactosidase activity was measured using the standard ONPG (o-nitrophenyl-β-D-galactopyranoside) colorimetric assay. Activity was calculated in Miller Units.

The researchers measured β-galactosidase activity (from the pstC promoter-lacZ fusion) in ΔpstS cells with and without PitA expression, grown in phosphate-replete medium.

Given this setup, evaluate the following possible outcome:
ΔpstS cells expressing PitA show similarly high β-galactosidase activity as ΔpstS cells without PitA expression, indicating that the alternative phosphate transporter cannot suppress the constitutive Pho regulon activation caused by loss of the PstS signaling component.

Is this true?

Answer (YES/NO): YES